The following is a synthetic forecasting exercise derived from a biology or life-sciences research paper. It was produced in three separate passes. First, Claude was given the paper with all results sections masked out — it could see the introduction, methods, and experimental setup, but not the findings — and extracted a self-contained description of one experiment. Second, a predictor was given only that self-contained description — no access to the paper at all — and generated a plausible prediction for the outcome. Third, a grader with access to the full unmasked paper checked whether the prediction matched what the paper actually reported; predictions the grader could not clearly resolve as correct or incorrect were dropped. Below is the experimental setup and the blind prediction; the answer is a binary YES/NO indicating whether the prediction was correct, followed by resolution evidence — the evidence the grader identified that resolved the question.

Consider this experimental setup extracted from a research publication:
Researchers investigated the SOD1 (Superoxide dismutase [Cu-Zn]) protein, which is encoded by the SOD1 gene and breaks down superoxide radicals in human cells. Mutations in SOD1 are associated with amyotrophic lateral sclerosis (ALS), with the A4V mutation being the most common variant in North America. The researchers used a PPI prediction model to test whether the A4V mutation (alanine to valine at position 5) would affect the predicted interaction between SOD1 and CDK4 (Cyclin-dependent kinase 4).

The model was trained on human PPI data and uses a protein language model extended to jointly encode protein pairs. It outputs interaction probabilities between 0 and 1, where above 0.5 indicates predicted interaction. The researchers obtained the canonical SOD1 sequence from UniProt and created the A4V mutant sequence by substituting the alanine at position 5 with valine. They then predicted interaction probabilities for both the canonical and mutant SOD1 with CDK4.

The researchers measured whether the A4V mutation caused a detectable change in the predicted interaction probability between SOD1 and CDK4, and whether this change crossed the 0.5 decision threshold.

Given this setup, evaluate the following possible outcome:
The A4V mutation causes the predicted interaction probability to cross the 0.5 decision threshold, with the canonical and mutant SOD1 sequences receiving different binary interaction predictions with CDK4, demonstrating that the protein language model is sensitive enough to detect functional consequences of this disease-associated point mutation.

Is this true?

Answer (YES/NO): YES